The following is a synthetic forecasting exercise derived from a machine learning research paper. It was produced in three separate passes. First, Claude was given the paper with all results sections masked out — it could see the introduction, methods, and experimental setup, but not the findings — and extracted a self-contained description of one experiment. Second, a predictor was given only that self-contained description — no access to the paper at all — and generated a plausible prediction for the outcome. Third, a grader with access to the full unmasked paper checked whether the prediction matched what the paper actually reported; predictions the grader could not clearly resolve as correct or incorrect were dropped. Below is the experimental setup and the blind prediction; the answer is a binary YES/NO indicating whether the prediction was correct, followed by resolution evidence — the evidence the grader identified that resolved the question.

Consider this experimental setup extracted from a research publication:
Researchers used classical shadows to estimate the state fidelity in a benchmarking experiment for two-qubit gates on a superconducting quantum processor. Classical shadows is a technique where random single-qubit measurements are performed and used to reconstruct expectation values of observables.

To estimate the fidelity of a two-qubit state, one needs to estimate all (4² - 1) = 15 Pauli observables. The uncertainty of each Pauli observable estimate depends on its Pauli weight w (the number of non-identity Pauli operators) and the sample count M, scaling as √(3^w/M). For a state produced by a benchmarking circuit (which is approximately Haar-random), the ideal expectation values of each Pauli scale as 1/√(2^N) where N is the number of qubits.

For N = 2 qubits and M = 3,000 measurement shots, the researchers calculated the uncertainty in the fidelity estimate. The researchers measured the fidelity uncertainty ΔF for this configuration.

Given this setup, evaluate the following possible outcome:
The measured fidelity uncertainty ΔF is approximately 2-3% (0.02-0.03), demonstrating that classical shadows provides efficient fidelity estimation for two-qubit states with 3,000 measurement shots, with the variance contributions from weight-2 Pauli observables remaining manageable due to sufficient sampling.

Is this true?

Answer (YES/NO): YES